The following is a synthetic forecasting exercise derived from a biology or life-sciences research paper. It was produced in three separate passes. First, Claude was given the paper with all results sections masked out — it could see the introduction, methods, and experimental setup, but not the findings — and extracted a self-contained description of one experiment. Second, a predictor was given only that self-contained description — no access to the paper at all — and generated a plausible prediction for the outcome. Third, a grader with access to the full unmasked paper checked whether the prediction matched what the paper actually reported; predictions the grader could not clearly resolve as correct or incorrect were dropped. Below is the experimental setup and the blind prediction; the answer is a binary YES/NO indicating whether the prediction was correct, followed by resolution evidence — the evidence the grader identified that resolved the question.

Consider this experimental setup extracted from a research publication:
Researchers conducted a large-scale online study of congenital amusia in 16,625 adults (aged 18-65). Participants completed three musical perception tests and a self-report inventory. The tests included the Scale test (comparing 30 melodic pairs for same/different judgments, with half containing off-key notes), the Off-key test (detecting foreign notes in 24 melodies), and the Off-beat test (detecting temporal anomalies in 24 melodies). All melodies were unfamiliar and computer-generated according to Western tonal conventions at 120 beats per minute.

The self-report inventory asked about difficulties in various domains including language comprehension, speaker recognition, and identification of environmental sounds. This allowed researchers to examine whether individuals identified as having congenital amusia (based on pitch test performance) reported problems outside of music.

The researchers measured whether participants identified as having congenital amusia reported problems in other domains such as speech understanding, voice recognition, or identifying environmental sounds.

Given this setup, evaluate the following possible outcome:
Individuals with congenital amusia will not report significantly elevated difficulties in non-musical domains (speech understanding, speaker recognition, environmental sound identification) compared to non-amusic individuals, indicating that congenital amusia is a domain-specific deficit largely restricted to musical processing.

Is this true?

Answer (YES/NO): YES